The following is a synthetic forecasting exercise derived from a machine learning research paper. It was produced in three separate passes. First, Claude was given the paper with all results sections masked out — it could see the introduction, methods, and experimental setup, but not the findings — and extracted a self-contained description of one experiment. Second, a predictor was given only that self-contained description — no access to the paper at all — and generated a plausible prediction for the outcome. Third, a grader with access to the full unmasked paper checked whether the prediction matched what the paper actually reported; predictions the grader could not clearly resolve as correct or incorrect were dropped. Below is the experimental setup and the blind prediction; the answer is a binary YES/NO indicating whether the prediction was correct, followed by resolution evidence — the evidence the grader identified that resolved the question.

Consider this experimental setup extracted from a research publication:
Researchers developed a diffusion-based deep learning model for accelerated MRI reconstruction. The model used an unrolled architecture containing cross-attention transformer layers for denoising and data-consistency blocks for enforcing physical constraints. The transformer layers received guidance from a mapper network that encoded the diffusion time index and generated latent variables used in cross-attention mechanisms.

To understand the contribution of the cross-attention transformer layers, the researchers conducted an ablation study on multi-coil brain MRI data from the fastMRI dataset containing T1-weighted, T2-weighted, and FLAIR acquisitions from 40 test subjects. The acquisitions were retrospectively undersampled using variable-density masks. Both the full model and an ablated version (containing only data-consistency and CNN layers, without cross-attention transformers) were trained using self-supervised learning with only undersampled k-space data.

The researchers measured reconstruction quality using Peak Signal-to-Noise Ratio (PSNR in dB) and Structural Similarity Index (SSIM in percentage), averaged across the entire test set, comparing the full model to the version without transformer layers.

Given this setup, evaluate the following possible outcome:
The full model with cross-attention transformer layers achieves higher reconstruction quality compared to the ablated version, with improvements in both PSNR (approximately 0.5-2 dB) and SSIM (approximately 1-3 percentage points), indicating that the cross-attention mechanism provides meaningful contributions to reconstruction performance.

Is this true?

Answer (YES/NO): NO